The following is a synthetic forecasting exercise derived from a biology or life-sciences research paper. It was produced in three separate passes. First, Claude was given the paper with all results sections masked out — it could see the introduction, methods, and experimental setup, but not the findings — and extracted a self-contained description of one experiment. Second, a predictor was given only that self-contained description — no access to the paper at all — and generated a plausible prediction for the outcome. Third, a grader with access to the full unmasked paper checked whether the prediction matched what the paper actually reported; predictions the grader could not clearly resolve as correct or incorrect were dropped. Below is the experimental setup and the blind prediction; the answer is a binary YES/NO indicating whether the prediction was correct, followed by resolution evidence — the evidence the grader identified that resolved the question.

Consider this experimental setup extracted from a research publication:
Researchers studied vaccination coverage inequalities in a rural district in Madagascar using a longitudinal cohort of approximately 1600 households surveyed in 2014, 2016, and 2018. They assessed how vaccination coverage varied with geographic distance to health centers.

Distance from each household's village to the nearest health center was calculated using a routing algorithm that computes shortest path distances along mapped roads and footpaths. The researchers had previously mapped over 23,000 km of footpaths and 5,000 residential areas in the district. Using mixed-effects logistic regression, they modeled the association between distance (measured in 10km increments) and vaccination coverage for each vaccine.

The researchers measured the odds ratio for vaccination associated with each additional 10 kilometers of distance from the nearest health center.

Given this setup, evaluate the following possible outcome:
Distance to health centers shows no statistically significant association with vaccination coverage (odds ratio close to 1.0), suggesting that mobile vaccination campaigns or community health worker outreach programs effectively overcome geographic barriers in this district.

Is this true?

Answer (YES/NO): NO